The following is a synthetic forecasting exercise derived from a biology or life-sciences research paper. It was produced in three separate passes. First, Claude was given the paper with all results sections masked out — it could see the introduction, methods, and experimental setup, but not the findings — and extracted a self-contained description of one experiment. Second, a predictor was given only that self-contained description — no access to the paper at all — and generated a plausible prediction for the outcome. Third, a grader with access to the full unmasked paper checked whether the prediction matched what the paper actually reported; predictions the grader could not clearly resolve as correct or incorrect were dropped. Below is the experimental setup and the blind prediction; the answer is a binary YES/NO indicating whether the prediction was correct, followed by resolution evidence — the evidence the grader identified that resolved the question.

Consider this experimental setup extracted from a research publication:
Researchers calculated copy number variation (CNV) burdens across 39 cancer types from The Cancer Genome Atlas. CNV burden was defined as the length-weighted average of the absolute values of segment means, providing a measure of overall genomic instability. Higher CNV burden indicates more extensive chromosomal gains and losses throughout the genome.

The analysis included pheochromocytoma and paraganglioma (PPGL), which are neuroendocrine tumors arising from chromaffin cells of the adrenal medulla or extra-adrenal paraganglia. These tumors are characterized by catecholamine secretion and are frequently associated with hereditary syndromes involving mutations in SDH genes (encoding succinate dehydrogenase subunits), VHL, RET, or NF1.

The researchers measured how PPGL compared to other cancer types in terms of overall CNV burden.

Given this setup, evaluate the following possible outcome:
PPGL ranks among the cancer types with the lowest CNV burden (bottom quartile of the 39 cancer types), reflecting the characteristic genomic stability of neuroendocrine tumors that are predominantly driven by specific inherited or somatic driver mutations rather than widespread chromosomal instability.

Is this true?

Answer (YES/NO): NO